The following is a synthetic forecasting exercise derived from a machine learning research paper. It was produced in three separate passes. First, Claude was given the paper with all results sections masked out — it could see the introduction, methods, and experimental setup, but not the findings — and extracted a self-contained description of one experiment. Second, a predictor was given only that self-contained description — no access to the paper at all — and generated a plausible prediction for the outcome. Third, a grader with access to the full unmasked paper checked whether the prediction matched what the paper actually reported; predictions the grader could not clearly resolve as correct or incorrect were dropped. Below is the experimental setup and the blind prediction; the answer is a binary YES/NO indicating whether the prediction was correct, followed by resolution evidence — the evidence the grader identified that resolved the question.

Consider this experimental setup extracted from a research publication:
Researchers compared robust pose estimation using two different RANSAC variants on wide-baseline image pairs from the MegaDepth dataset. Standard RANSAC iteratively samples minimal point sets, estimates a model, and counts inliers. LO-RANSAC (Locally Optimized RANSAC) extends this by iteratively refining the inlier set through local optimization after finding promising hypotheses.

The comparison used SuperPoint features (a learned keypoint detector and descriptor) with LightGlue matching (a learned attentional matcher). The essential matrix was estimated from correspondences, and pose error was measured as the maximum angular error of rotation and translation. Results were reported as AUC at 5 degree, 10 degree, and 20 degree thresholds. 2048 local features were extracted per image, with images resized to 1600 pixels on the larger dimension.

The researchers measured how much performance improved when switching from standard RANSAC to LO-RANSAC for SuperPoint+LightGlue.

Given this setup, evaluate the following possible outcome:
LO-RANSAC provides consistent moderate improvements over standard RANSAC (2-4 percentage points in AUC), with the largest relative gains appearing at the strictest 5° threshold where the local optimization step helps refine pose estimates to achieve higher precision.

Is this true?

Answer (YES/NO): NO